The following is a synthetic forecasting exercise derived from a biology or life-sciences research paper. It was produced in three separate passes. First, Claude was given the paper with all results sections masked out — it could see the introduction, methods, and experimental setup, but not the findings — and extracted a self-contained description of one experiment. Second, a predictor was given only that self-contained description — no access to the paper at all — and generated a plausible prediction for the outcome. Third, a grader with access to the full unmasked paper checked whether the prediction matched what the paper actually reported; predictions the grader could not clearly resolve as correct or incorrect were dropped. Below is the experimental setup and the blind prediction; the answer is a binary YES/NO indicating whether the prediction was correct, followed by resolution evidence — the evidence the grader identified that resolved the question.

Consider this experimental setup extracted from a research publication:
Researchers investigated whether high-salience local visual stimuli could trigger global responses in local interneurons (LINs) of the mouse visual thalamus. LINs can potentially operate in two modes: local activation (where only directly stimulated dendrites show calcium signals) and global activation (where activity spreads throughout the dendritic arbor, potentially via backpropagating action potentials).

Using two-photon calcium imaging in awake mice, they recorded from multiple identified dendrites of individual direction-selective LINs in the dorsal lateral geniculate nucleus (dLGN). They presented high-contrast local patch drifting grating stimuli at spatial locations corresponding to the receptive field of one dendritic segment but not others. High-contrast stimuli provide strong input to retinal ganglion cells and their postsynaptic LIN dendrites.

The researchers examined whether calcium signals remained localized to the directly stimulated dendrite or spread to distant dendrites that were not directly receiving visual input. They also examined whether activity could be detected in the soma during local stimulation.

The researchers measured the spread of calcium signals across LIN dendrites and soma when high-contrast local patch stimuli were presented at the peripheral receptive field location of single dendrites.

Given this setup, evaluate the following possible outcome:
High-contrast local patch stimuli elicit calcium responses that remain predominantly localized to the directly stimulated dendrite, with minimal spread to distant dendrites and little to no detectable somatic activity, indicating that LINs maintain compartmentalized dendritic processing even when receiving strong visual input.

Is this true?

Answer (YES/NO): NO